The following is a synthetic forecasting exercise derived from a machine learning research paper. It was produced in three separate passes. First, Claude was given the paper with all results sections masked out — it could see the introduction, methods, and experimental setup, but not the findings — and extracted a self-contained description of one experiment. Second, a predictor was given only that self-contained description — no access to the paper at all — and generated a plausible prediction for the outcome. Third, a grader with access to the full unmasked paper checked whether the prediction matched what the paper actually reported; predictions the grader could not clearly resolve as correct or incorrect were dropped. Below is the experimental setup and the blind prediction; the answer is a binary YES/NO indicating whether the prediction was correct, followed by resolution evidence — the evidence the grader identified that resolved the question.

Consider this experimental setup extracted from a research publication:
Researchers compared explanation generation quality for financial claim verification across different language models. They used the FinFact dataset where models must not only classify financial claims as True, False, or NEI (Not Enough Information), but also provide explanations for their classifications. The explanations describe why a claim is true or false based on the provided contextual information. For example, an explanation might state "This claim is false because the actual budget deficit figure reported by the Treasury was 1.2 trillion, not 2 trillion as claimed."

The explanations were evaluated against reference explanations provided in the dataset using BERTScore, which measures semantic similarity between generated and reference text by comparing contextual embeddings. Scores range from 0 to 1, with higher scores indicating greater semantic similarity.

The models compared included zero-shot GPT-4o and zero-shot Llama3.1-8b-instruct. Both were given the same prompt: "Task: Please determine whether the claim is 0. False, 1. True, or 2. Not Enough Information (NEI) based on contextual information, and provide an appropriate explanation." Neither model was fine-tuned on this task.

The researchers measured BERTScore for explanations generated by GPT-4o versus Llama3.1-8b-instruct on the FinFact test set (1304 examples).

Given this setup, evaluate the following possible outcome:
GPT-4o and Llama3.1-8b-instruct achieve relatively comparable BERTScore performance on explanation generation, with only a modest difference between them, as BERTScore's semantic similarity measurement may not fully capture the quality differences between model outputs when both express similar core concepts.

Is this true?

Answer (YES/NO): YES